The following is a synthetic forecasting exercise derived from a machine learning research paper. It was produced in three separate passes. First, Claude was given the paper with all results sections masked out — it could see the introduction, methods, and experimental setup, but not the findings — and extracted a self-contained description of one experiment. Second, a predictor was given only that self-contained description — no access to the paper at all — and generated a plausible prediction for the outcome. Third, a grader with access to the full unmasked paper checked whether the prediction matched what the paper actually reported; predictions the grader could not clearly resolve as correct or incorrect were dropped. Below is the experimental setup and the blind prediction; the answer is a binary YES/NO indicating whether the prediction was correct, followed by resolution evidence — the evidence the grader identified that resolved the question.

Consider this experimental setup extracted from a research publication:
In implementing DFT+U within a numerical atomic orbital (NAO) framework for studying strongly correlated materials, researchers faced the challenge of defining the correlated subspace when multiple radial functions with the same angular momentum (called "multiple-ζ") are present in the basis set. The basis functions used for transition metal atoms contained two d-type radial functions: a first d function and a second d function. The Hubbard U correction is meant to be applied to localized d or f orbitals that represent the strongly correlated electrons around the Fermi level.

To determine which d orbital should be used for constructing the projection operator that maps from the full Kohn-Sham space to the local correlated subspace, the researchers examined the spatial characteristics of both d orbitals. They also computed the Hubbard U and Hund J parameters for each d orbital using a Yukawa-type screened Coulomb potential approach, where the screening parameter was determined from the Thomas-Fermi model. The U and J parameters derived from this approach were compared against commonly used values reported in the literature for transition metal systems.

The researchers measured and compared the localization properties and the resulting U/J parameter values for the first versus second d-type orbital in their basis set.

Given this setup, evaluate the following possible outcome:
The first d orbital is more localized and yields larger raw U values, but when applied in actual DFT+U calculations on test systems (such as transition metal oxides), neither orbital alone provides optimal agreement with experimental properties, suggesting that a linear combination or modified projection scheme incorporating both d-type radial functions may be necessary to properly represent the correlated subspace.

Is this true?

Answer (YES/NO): NO